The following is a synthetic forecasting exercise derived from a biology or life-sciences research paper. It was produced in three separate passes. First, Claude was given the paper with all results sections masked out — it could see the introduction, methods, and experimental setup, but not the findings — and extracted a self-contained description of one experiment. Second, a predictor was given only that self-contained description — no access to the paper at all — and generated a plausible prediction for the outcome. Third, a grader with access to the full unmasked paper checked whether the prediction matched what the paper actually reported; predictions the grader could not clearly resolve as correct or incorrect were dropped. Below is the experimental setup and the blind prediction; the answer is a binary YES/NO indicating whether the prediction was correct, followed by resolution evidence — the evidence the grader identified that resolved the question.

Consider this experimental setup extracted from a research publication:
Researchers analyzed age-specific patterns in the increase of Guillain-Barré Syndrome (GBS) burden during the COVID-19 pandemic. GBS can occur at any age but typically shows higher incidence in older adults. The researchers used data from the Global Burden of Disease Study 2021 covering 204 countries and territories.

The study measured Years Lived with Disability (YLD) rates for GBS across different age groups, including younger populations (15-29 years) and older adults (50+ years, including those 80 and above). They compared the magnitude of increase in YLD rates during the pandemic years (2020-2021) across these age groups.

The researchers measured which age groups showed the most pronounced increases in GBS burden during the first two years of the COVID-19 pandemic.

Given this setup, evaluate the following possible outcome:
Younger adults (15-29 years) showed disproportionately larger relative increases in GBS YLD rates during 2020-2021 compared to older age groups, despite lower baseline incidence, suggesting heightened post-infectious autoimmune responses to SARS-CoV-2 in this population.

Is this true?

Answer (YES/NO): YES